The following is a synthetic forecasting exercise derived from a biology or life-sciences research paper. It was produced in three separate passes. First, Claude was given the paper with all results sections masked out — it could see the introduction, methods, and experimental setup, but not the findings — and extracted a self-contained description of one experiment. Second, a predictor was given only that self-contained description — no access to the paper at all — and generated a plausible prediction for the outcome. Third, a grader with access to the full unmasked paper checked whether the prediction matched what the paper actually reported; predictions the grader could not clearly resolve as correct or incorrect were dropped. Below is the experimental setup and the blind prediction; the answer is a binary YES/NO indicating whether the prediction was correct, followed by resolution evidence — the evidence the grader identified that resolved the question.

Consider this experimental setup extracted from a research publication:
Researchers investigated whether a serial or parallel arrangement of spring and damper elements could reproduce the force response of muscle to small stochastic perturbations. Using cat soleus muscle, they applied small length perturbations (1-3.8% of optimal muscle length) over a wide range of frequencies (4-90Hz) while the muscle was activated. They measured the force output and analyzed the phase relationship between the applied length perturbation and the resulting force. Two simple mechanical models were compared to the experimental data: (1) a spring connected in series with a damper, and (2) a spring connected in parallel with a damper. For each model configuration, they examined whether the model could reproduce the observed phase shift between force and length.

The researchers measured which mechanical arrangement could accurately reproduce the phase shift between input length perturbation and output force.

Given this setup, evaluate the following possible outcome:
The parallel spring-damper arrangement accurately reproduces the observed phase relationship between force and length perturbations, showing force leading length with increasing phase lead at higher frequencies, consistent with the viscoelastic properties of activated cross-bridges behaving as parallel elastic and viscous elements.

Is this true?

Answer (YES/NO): YES